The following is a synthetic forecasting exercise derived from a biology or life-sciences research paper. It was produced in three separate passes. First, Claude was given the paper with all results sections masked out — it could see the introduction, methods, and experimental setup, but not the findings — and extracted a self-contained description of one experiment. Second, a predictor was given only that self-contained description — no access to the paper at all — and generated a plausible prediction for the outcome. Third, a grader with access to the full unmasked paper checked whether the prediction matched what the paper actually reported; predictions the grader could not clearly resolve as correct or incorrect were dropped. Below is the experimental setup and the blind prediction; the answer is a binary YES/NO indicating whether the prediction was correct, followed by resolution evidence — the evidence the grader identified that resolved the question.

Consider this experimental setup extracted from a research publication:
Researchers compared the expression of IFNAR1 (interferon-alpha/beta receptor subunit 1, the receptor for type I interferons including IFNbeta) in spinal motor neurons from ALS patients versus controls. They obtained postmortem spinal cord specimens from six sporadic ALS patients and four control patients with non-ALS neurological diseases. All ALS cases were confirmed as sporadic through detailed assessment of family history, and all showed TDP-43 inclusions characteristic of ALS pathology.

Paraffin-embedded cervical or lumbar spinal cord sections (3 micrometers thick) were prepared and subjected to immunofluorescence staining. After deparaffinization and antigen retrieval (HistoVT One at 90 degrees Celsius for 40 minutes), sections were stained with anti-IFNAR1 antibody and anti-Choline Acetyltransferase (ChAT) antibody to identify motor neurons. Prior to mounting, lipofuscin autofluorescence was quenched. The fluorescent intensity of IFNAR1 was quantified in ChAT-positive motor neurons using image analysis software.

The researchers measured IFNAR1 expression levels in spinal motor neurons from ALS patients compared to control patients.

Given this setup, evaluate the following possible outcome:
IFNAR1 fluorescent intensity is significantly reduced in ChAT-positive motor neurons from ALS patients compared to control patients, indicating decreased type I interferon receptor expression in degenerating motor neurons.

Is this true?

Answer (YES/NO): YES